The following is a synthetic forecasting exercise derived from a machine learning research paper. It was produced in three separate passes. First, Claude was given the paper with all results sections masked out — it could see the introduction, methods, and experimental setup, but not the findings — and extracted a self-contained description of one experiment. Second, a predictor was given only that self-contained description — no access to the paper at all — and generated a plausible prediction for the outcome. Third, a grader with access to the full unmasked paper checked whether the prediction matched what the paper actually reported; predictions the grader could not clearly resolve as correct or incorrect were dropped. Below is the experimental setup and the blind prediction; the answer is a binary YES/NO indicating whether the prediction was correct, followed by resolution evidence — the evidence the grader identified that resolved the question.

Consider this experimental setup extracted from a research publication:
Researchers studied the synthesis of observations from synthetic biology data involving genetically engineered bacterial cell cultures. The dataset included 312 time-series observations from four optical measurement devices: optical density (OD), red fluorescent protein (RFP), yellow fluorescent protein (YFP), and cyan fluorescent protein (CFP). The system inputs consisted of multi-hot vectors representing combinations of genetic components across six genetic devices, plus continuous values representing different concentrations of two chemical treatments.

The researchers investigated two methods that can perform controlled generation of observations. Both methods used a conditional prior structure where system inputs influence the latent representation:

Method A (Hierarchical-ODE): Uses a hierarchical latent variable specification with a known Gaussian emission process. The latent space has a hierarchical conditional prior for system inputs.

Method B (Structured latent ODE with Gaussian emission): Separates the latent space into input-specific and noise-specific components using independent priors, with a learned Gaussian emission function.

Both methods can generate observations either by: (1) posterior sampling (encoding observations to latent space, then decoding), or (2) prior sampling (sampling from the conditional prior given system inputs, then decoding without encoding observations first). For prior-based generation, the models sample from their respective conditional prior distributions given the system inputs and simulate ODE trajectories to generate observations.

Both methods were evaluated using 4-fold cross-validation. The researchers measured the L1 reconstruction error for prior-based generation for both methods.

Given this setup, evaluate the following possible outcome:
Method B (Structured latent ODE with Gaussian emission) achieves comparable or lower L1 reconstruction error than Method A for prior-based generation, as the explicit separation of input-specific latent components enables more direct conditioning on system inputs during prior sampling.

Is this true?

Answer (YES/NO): YES